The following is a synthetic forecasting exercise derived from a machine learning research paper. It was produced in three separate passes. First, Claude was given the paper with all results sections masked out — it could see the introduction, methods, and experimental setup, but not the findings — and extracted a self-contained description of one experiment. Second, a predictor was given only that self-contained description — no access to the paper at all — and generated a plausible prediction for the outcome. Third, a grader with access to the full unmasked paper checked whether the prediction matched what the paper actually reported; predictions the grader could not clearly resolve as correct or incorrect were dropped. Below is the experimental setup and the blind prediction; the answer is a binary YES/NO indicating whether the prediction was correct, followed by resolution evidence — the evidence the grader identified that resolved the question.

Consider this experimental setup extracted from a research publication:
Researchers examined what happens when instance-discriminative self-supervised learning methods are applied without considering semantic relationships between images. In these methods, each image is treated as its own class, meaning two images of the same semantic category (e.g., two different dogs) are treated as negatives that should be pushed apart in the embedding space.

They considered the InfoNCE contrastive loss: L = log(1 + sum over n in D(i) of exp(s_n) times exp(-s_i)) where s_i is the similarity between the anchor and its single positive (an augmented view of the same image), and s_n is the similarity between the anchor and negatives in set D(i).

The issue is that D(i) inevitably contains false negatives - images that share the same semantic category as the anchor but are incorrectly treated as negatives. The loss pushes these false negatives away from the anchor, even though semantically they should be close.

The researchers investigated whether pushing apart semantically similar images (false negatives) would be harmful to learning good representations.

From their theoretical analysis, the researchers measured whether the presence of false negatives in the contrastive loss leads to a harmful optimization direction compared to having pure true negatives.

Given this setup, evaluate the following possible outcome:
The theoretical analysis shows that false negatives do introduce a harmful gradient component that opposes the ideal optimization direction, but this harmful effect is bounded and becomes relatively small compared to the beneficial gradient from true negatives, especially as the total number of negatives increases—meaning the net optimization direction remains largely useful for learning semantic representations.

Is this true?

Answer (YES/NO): NO